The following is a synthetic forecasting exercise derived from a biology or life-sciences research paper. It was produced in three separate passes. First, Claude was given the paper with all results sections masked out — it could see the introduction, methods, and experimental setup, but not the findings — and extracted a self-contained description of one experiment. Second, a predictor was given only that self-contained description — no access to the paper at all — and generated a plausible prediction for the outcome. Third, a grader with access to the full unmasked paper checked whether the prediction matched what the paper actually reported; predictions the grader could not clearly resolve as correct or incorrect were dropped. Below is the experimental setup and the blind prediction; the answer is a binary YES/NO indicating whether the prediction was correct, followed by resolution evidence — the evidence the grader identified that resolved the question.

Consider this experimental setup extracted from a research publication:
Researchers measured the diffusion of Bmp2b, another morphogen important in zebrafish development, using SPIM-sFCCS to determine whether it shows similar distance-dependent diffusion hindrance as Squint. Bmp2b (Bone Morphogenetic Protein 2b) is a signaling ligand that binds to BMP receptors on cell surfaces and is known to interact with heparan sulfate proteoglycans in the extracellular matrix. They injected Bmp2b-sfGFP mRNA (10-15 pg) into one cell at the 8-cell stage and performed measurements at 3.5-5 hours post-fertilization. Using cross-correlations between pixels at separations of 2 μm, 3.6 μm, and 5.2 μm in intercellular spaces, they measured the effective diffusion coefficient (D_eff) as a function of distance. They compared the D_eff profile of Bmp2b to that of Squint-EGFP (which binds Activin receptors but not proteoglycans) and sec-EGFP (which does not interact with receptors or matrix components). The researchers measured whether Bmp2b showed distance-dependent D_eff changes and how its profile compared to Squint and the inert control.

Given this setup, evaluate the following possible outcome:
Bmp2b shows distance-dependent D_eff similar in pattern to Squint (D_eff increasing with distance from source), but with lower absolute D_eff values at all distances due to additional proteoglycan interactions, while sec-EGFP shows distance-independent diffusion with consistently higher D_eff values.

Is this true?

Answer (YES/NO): NO